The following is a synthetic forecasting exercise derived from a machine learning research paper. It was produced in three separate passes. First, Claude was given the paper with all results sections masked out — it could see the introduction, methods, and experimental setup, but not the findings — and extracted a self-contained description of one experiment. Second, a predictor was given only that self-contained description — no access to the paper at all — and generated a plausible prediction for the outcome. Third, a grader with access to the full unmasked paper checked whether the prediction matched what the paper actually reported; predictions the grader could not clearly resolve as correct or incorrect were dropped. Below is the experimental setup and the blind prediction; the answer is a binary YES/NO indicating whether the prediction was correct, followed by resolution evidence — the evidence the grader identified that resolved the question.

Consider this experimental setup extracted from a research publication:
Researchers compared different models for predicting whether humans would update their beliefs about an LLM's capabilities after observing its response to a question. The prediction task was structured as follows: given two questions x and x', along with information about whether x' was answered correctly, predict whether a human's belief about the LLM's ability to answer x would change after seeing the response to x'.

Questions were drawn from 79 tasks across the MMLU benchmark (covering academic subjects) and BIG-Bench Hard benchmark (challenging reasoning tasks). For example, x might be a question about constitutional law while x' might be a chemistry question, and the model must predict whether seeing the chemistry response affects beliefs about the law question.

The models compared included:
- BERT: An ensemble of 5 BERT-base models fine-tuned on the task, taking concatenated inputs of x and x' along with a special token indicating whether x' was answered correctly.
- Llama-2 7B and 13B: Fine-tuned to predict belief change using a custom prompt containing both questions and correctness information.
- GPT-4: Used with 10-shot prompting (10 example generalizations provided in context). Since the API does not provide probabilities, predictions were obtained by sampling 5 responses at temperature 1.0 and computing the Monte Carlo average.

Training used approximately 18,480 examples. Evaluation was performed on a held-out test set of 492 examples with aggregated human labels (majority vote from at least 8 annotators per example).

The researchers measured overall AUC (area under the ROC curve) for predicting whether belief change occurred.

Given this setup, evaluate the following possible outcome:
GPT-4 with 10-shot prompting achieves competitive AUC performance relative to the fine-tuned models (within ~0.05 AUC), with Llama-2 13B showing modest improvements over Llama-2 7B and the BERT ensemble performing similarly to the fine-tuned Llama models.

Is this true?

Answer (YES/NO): NO